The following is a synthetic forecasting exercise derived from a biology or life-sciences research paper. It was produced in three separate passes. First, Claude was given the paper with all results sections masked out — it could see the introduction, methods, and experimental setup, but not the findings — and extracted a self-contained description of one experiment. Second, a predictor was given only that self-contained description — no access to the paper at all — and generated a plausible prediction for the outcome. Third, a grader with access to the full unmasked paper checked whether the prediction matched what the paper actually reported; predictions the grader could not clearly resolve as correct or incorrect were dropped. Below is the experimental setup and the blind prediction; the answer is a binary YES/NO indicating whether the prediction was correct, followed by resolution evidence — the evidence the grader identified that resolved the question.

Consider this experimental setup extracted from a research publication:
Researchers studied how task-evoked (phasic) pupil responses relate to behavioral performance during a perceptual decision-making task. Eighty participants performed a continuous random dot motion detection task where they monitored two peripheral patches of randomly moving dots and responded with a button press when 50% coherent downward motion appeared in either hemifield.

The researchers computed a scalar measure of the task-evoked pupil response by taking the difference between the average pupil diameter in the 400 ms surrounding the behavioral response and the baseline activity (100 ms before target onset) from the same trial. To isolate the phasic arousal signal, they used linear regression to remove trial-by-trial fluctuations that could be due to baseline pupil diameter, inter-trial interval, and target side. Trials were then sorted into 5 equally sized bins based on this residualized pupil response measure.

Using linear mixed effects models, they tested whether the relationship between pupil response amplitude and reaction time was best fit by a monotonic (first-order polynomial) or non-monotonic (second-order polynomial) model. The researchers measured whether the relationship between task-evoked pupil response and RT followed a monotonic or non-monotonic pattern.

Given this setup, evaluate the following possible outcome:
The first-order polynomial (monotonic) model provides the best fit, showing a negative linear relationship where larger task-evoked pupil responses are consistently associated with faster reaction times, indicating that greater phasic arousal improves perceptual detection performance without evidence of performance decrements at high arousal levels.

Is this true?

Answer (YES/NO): NO